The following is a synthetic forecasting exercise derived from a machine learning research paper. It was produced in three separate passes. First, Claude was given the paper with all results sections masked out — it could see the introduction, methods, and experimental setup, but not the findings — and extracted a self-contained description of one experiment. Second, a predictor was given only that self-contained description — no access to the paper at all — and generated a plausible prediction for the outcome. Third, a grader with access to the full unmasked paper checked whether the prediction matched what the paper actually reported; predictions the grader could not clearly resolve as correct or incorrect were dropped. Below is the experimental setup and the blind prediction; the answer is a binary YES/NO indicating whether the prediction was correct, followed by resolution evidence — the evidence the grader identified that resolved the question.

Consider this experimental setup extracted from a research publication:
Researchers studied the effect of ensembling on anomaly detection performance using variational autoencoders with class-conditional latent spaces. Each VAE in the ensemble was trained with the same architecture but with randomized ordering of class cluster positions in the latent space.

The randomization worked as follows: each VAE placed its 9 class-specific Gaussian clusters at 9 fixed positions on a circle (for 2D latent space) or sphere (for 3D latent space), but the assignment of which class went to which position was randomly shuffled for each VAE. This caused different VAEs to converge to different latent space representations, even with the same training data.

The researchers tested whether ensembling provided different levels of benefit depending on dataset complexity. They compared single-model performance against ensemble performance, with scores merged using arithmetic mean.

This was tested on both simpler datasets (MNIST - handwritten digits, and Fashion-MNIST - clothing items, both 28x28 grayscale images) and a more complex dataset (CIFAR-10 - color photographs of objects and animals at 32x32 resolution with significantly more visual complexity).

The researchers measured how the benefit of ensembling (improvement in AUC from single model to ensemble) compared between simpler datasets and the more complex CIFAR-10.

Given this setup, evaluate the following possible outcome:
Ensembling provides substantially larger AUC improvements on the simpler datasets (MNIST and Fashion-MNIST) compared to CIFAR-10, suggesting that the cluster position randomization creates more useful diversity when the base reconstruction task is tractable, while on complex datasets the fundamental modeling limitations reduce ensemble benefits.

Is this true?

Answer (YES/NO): NO